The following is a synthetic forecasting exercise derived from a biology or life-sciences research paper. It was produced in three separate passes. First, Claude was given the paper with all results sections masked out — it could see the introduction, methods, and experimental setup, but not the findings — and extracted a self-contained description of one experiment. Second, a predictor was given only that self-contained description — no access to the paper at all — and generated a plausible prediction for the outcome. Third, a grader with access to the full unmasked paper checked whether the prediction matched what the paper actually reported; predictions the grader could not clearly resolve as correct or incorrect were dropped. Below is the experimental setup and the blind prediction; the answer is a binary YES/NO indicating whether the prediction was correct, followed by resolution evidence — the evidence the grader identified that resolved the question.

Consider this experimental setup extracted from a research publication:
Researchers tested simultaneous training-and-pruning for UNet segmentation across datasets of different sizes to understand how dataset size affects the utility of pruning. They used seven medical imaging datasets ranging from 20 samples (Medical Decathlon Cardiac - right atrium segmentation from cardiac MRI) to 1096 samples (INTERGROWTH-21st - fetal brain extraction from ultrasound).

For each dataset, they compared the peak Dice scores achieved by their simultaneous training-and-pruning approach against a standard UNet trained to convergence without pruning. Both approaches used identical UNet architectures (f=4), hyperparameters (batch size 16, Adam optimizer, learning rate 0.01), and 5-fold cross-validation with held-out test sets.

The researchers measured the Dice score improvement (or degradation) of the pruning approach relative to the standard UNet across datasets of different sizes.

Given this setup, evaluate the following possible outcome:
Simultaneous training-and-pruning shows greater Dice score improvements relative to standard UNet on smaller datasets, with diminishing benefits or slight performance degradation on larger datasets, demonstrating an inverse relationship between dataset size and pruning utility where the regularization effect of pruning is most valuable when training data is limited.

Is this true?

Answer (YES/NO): NO